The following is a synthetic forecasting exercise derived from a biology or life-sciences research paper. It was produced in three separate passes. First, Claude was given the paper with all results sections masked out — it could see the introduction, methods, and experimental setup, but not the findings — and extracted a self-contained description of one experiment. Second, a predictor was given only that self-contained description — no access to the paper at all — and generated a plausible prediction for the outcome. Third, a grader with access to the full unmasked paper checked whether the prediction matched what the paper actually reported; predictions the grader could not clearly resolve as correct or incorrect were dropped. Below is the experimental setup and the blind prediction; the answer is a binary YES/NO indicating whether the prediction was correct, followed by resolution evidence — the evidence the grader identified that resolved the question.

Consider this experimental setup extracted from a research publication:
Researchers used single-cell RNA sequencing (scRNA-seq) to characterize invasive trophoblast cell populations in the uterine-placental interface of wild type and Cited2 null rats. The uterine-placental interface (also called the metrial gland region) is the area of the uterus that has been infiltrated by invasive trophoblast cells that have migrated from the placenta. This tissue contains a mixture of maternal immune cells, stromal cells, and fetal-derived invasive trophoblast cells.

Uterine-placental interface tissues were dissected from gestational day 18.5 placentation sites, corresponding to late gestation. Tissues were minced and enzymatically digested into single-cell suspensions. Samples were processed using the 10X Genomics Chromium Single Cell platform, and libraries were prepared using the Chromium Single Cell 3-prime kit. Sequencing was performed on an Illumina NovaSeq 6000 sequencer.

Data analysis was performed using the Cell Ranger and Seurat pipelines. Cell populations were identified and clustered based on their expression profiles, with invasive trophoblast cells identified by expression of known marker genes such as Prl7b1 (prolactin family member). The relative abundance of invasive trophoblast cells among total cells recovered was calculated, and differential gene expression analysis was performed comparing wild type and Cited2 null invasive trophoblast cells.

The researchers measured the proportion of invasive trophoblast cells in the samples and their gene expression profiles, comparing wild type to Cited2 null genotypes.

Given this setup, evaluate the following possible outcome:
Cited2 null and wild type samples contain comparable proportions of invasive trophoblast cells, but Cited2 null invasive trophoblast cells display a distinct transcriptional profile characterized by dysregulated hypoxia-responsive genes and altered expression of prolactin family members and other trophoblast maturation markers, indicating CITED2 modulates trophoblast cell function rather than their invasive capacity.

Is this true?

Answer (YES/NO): NO